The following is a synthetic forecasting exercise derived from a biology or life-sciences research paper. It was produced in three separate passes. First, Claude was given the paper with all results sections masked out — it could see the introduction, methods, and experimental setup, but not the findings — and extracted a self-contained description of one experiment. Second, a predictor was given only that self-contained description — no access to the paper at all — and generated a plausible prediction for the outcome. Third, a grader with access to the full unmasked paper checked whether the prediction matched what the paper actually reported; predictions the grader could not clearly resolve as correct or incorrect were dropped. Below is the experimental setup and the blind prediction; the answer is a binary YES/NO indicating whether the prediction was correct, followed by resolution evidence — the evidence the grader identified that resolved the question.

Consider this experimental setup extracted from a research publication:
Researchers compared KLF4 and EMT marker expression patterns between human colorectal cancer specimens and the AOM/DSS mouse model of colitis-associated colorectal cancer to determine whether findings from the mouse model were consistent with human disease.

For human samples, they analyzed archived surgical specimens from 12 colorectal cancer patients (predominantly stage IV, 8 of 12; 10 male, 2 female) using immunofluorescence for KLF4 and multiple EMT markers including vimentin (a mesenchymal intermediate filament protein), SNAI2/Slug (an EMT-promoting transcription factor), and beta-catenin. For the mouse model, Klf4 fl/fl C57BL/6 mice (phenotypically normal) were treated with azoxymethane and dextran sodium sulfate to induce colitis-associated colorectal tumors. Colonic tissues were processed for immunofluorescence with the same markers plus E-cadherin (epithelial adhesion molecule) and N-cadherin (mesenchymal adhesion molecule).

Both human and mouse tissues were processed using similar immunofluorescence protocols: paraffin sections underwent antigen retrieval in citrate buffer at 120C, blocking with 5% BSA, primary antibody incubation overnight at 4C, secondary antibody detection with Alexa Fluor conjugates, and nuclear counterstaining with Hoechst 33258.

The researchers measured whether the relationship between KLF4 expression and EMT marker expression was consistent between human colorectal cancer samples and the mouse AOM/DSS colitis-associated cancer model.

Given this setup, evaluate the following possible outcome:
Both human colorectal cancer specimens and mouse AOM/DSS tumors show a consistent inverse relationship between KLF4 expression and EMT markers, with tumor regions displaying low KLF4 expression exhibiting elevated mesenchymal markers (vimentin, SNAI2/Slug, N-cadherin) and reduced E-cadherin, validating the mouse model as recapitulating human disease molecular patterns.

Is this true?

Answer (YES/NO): YES